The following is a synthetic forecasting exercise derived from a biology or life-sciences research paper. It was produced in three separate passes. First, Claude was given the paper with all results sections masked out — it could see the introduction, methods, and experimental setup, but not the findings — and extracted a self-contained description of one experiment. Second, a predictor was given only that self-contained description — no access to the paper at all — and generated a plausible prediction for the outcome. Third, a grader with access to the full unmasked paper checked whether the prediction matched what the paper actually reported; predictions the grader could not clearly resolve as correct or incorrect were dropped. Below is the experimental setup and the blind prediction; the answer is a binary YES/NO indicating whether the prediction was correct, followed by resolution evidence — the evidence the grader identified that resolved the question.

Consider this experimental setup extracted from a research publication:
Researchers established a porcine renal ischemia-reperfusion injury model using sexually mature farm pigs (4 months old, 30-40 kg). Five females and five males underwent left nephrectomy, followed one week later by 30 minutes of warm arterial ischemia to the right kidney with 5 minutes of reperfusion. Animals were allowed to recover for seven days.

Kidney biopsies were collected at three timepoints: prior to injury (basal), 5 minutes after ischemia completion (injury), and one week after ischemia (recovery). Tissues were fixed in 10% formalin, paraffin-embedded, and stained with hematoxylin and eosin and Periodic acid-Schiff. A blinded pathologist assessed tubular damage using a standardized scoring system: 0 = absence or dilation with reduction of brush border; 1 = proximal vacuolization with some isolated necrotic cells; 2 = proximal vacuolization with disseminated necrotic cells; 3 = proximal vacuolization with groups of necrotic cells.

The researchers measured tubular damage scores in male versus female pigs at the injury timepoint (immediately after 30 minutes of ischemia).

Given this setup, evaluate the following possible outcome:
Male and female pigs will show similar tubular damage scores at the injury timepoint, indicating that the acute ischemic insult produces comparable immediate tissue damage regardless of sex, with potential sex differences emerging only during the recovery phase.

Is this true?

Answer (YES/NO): NO